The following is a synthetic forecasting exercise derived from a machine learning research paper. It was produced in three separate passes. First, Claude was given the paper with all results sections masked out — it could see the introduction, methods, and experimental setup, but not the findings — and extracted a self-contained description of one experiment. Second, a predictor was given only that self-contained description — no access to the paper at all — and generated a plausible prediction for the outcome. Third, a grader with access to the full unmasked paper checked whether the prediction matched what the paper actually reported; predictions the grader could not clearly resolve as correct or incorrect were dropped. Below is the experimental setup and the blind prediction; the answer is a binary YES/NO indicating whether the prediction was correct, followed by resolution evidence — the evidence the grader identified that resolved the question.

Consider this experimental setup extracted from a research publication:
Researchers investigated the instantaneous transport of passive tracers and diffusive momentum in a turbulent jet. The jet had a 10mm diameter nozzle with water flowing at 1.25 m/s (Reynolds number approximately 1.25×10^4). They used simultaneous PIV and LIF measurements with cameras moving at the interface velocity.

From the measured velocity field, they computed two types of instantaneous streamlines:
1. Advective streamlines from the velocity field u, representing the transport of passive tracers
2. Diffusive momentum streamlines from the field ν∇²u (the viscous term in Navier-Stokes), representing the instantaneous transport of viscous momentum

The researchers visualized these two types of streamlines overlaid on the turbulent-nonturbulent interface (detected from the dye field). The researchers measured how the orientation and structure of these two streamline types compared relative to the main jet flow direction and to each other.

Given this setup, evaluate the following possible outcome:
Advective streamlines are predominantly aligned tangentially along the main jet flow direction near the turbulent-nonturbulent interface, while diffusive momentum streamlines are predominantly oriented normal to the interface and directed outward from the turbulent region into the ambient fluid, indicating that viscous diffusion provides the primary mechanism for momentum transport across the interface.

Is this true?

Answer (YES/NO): NO